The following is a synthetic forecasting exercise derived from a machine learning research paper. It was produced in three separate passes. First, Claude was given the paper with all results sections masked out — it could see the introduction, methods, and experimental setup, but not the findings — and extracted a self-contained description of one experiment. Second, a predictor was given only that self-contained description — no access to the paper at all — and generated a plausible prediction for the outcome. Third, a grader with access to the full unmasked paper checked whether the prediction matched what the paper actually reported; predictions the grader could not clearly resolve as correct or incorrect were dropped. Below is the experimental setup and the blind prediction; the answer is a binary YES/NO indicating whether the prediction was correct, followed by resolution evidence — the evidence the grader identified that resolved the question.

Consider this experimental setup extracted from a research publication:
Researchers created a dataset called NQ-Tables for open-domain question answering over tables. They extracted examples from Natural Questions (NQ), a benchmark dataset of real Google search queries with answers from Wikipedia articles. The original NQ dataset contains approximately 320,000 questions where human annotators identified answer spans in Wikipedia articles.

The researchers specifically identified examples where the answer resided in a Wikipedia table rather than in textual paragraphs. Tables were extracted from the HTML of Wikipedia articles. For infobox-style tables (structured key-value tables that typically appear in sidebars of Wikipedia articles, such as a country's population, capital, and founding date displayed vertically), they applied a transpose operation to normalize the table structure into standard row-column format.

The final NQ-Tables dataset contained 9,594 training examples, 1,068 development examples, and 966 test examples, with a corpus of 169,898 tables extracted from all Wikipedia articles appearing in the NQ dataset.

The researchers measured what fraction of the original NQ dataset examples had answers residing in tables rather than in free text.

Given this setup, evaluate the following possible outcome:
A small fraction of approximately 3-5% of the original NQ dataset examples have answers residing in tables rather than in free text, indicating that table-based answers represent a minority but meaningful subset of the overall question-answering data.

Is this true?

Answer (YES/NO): YES